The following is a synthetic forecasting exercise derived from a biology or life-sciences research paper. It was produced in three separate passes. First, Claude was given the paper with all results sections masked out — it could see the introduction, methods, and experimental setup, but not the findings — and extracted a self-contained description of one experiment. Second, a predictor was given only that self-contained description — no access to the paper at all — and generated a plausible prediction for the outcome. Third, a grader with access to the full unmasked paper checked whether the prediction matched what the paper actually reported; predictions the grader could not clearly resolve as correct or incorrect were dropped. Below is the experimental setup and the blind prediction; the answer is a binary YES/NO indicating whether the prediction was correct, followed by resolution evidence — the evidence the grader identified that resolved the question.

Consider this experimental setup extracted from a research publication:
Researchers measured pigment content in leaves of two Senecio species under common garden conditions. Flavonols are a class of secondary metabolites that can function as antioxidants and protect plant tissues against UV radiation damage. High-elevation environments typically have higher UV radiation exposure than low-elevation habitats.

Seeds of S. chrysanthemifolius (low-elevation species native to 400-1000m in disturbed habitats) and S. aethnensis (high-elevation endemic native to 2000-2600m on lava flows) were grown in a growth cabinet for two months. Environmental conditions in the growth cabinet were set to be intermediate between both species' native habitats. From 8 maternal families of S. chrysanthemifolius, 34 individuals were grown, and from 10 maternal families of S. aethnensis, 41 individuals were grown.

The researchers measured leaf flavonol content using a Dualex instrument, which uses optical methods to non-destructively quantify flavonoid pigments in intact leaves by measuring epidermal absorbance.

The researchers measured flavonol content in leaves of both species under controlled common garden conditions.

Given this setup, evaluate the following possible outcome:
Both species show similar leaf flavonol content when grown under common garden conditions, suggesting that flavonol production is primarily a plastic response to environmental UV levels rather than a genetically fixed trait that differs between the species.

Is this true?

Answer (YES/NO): NO